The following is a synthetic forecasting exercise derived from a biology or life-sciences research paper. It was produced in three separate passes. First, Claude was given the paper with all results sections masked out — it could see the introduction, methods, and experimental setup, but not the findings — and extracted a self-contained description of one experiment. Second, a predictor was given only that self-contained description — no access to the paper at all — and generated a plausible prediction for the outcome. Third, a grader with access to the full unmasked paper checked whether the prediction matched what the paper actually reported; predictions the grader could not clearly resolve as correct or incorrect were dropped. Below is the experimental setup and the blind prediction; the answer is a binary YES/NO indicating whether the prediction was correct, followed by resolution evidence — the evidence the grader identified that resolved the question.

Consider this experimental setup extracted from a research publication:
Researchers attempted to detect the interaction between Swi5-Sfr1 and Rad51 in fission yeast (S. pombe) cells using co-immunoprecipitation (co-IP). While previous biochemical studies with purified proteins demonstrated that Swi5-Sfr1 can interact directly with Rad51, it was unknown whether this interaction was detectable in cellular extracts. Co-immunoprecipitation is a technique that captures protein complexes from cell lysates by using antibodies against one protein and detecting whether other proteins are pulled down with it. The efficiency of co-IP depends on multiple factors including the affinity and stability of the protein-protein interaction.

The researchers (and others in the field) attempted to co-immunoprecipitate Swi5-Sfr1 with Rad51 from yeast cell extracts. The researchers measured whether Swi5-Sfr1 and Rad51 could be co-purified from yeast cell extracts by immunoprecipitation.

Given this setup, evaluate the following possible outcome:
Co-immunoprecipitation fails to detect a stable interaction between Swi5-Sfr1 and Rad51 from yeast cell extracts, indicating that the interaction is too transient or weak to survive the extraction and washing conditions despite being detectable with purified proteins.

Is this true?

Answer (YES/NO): YES